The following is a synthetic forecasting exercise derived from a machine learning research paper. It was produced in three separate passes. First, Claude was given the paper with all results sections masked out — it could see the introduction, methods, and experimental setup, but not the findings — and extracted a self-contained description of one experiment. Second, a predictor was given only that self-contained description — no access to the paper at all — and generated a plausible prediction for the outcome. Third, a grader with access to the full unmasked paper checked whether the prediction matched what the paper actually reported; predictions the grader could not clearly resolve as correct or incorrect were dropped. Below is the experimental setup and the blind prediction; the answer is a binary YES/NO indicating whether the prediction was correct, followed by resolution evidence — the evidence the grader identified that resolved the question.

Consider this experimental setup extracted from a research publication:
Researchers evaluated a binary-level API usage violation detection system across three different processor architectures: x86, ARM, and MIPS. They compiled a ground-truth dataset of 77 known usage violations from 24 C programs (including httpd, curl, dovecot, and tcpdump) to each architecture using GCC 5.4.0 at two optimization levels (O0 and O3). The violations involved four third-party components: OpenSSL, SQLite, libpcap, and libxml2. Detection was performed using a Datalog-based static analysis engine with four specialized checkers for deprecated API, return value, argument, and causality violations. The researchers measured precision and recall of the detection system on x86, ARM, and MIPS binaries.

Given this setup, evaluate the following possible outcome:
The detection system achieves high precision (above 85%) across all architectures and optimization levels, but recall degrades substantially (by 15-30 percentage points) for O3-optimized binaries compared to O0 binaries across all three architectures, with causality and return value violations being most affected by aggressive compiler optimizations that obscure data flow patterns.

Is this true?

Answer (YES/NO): NO